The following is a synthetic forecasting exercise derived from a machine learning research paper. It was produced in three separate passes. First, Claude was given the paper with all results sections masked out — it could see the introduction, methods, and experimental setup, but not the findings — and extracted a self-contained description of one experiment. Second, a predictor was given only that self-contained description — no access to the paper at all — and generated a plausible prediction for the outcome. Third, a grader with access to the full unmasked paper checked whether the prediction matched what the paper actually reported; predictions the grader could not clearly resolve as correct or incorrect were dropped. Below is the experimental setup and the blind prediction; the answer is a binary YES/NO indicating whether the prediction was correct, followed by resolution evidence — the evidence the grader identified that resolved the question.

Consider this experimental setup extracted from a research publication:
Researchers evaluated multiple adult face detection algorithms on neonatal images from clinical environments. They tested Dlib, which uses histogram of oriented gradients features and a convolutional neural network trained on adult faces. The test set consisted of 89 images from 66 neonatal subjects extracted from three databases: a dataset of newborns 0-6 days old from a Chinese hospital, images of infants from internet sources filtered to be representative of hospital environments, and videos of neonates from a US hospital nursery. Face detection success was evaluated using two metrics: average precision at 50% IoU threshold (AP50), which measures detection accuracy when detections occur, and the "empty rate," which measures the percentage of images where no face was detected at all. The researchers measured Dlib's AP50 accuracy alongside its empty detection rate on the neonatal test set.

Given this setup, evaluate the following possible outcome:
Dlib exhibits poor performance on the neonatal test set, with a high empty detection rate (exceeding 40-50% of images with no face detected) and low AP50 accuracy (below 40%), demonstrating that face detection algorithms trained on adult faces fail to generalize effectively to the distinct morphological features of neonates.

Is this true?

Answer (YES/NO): NO